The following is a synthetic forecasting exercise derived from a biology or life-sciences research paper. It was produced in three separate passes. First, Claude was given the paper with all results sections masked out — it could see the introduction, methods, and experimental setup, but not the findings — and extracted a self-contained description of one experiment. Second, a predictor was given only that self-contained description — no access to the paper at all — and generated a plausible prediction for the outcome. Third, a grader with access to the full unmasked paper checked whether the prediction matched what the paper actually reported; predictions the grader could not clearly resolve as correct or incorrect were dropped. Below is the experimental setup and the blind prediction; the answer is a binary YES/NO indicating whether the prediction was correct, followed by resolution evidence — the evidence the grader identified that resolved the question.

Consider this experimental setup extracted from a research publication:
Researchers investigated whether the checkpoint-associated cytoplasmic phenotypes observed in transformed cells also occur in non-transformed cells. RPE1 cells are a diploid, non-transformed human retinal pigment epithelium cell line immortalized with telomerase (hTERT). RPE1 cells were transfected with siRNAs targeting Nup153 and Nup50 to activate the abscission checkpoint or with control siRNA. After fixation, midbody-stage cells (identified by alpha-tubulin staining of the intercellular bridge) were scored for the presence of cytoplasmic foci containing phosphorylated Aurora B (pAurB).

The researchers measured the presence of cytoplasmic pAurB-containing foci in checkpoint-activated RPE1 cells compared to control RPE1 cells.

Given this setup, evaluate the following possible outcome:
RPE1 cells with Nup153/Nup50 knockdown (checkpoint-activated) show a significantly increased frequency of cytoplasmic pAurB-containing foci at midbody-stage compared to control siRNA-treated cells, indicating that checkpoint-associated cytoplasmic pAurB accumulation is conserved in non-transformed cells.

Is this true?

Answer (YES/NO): YES